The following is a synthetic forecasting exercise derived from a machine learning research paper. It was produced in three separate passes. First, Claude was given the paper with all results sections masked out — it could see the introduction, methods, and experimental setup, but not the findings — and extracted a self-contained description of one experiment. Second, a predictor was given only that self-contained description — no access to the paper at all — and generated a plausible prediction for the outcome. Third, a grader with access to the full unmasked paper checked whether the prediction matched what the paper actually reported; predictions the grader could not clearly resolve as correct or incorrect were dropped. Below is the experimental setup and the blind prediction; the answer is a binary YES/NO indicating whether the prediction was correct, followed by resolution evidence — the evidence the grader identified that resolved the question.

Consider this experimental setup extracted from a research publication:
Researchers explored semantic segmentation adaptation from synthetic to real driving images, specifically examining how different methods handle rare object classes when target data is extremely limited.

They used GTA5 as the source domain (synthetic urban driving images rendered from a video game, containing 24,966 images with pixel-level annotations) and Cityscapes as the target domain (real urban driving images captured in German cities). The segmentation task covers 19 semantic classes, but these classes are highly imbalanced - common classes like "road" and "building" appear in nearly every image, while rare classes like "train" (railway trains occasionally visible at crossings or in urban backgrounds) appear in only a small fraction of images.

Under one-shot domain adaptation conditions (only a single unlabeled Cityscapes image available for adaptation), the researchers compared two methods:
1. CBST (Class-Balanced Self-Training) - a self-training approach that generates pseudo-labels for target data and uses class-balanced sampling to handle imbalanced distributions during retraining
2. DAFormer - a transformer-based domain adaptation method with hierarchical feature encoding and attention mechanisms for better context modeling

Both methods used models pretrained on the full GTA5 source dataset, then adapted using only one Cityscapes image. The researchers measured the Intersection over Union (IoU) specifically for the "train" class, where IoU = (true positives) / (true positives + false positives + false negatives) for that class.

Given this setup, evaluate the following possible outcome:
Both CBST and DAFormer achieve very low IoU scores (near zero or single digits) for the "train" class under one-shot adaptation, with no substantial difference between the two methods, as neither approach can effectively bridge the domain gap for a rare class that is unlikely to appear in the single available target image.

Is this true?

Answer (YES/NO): NO